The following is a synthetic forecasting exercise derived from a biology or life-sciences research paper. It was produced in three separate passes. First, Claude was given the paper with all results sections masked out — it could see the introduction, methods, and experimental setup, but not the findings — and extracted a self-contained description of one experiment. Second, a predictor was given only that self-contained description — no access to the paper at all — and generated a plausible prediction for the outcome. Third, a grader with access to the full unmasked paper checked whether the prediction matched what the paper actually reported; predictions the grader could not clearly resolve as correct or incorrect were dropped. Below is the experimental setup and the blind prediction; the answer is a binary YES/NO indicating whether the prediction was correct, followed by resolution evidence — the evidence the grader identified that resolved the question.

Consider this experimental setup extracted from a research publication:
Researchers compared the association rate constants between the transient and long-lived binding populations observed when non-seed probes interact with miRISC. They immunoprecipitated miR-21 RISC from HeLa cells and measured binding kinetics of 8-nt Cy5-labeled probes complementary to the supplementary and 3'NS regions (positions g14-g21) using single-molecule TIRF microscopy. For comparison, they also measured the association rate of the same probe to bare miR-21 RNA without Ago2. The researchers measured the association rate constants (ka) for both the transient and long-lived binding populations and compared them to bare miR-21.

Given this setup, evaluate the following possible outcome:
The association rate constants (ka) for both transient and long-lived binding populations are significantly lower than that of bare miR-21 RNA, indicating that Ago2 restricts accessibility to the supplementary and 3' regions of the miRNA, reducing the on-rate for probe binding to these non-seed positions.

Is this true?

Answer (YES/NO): NO